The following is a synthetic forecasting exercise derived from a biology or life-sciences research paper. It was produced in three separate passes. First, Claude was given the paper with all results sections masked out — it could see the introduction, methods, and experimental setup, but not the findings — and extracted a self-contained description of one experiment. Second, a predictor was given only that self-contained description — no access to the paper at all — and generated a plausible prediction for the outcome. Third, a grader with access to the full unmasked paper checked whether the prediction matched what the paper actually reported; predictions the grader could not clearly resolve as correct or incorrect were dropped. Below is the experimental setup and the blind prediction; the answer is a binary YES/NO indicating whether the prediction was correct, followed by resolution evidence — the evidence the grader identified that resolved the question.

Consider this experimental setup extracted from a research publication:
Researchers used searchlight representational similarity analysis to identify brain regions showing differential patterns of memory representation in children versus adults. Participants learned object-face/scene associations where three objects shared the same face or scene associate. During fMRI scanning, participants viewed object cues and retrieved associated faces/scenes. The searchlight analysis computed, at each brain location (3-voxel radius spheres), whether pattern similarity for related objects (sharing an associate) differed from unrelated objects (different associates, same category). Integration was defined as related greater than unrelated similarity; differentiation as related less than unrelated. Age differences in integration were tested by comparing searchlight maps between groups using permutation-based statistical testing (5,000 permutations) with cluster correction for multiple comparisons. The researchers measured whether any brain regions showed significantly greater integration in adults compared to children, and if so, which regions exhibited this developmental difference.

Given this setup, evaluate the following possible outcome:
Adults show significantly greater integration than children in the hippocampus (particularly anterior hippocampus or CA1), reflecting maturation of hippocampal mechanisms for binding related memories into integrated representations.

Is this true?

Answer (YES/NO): NO